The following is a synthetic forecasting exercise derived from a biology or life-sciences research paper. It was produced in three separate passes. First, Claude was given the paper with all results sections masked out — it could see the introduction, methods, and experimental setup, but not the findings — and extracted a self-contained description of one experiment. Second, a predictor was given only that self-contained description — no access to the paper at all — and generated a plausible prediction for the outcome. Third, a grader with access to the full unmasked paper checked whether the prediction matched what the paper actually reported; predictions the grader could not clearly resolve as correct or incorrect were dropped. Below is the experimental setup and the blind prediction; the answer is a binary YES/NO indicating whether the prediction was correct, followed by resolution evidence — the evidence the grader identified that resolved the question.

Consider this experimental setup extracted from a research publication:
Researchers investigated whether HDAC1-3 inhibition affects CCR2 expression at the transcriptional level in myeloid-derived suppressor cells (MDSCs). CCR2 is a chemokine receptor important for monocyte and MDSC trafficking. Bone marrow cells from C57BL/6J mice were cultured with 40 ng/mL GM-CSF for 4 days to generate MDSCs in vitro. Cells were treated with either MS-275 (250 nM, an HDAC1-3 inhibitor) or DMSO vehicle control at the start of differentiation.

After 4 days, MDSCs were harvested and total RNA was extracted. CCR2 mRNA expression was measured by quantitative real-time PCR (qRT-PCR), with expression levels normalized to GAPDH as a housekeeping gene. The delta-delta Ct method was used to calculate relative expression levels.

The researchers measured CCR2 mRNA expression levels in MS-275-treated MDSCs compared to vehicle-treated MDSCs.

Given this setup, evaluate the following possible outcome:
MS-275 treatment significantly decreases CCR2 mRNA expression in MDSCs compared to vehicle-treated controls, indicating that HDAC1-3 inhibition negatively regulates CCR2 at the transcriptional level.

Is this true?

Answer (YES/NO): NO